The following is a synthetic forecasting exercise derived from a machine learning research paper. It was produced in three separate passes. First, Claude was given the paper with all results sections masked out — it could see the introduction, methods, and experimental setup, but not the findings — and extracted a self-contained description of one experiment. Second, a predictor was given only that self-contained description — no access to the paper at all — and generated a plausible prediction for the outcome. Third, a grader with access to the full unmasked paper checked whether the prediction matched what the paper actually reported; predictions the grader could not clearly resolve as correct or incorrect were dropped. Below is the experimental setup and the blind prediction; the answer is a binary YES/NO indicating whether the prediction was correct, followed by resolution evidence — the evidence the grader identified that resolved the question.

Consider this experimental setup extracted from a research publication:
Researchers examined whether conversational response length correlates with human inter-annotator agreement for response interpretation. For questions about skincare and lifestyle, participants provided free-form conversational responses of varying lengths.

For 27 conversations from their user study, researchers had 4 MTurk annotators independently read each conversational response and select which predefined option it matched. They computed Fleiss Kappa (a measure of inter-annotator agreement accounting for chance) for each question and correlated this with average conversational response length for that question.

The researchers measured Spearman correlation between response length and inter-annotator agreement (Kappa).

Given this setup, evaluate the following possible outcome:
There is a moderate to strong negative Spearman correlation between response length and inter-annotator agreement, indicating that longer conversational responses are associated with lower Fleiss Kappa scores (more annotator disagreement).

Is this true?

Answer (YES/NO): YES